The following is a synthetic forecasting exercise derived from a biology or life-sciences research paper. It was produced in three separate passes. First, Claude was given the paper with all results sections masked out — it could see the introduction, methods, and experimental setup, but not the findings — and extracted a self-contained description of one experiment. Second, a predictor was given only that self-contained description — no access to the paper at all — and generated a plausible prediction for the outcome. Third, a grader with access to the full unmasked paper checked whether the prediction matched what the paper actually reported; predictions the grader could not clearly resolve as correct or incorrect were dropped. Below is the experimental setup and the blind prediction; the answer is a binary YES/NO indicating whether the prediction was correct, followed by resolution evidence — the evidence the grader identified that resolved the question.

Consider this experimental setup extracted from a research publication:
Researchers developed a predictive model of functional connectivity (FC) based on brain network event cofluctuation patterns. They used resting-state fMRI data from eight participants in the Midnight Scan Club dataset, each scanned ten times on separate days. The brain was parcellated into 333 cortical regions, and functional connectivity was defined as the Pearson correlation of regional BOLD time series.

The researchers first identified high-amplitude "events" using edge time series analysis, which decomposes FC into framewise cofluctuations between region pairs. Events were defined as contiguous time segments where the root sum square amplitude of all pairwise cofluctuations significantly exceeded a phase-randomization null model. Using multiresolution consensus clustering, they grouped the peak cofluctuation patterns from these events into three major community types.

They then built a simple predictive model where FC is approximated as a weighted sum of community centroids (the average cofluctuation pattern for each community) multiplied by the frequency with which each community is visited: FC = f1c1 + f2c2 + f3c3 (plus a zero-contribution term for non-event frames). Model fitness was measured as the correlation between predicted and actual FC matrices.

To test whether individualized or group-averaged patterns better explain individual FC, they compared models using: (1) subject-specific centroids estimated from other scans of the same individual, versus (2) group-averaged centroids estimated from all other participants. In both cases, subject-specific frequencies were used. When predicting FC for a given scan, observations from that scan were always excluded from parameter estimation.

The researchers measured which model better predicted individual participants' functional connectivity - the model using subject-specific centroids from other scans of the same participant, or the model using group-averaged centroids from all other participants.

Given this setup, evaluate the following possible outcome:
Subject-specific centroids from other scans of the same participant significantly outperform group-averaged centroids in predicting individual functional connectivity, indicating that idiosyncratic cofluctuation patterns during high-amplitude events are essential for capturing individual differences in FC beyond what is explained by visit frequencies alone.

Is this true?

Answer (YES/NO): YES